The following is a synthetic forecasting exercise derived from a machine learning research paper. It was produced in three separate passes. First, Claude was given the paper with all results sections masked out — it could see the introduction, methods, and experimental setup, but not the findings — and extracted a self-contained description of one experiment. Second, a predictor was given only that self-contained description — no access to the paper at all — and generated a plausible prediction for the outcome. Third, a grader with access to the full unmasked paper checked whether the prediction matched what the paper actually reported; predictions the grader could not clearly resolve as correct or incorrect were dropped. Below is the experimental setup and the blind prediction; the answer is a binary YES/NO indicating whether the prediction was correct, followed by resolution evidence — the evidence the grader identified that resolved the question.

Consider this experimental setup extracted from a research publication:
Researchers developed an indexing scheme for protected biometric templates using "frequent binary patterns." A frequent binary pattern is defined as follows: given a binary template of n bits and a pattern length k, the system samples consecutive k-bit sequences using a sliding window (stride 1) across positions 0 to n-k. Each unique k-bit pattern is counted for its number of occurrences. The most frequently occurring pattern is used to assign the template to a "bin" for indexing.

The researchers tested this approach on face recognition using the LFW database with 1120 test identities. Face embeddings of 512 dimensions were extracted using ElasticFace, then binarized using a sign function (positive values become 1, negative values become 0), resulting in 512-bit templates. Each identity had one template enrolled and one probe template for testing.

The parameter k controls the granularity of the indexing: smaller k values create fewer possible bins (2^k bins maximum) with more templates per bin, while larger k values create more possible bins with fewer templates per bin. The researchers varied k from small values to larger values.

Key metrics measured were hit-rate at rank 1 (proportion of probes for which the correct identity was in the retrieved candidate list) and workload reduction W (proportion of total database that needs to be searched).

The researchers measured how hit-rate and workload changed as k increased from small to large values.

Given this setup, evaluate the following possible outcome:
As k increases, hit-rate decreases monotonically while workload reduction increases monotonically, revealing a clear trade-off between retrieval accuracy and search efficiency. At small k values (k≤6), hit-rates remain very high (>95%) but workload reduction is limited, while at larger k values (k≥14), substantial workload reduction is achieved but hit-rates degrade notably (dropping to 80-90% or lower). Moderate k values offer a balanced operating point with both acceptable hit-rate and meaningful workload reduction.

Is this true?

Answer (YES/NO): NO